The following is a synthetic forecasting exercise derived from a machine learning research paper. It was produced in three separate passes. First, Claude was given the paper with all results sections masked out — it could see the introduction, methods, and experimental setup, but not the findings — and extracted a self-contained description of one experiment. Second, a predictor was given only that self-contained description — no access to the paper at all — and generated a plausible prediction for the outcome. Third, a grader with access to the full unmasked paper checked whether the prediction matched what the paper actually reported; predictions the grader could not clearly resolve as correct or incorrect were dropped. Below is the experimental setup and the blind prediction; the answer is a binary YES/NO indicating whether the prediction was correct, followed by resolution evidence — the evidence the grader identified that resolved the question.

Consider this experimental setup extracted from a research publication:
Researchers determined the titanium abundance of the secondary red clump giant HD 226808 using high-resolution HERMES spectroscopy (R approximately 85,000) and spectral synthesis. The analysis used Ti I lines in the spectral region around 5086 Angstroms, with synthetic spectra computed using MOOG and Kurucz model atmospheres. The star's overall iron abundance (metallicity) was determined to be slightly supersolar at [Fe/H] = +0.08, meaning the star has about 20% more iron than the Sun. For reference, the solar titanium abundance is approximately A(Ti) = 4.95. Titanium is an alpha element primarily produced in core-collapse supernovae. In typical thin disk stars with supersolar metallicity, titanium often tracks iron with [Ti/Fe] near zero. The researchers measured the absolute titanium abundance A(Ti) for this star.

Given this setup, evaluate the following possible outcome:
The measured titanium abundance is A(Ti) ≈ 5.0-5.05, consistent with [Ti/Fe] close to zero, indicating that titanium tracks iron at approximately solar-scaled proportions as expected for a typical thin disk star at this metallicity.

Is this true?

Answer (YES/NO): NO